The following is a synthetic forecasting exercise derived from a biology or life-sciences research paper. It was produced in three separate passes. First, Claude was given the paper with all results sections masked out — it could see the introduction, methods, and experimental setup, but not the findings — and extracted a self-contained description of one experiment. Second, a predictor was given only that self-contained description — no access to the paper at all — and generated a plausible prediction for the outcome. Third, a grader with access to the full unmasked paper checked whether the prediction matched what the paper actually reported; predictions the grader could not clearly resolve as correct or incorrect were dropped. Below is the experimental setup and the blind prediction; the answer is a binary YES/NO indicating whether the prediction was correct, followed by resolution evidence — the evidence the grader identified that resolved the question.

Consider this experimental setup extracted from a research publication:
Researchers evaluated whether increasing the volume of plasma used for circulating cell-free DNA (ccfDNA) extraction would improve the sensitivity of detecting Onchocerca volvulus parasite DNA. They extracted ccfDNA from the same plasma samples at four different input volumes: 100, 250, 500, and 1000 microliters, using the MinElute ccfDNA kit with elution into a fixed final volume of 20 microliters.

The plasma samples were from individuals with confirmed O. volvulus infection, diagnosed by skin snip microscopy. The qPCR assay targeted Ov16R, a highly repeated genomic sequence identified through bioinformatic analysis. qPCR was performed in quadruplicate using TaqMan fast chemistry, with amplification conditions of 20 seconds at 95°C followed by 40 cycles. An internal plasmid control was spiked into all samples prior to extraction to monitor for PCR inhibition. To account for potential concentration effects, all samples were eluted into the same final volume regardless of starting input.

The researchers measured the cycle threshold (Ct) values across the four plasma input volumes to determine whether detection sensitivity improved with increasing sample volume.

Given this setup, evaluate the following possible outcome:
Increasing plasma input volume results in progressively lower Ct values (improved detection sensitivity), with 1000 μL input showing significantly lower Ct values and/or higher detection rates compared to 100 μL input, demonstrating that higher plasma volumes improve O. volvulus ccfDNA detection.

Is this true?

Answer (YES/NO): NO